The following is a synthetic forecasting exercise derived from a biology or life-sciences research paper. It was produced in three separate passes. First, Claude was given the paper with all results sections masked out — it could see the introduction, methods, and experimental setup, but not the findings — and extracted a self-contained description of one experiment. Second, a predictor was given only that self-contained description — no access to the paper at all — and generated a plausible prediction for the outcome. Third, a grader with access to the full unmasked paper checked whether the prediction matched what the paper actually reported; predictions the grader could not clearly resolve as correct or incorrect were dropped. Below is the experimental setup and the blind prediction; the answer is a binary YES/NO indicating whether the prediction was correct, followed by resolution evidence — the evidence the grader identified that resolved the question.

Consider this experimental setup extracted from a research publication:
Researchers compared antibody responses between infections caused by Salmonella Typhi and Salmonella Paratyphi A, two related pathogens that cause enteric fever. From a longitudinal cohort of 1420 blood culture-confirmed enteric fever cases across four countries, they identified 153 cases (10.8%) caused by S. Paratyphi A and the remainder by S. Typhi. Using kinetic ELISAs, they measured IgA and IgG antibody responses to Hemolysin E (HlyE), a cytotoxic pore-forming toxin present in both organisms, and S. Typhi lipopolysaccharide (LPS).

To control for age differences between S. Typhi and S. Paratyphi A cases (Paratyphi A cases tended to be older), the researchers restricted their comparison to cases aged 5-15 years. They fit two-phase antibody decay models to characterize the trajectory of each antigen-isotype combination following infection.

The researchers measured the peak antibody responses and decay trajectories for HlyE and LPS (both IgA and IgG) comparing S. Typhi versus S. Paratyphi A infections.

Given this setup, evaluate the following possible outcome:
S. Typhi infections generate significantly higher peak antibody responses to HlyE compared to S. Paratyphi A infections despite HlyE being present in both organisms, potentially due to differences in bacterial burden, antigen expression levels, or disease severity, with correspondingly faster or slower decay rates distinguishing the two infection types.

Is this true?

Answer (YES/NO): NO